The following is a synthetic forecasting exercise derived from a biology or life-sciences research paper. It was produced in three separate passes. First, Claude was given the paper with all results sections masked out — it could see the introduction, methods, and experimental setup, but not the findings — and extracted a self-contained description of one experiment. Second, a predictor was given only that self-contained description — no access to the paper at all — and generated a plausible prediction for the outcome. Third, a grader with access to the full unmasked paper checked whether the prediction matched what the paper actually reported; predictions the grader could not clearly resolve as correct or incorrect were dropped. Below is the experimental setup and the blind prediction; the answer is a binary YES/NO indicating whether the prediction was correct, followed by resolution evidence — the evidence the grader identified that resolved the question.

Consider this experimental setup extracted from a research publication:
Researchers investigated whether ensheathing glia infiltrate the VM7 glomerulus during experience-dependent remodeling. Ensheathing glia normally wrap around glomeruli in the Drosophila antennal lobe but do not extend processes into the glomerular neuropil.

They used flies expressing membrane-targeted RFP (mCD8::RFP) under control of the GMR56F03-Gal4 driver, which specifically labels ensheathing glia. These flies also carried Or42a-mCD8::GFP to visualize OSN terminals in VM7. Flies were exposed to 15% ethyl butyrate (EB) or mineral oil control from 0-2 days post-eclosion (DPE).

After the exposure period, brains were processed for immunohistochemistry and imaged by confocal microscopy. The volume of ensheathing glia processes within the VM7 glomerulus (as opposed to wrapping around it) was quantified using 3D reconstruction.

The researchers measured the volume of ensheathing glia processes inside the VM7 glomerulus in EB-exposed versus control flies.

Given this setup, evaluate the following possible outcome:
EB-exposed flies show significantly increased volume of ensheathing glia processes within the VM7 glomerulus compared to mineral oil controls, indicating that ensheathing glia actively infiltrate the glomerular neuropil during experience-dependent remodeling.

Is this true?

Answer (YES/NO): YES